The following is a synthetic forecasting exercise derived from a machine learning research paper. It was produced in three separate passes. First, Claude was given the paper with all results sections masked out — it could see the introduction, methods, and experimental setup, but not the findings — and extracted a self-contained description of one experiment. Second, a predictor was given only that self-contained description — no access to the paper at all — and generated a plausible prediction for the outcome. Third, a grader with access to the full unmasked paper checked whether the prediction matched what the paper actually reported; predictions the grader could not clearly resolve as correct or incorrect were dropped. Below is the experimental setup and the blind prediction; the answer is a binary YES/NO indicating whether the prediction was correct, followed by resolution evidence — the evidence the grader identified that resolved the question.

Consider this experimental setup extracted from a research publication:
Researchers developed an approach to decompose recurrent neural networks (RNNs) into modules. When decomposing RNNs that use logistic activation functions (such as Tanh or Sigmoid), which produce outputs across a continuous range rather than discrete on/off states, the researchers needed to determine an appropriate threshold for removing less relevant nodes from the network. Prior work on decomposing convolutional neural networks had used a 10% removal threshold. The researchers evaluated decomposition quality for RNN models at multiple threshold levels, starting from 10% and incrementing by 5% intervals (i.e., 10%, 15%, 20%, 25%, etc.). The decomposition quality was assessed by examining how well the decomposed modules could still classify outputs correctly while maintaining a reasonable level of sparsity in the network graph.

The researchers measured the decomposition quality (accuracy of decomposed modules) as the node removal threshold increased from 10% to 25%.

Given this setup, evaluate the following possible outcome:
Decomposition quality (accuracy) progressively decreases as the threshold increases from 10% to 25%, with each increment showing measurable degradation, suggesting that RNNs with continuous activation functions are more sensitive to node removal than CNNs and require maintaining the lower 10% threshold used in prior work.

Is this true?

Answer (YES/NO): NO